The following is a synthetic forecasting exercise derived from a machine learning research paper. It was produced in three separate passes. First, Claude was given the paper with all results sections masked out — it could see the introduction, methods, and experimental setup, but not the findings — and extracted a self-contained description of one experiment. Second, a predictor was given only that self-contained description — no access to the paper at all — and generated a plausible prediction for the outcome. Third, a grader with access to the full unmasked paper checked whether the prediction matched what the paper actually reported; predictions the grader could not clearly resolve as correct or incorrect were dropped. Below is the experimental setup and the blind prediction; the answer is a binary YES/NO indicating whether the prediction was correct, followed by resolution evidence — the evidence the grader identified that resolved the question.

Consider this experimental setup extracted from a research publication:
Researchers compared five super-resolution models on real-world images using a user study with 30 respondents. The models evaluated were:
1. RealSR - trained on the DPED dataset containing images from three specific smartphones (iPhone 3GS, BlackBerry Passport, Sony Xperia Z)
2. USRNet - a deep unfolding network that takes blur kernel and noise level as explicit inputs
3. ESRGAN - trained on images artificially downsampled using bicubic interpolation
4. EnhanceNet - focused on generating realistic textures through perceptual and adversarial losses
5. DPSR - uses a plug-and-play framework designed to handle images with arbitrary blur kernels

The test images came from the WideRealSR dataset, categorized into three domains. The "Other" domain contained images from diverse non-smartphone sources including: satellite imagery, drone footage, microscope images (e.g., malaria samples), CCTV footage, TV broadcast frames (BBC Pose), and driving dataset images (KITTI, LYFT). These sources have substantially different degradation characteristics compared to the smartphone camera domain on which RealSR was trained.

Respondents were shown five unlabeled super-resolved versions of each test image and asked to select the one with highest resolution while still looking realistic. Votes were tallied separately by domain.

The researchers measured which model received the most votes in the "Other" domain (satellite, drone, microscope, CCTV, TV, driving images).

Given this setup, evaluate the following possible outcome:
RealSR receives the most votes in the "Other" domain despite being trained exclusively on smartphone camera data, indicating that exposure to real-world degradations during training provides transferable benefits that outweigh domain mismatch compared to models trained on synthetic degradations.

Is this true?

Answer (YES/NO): YES